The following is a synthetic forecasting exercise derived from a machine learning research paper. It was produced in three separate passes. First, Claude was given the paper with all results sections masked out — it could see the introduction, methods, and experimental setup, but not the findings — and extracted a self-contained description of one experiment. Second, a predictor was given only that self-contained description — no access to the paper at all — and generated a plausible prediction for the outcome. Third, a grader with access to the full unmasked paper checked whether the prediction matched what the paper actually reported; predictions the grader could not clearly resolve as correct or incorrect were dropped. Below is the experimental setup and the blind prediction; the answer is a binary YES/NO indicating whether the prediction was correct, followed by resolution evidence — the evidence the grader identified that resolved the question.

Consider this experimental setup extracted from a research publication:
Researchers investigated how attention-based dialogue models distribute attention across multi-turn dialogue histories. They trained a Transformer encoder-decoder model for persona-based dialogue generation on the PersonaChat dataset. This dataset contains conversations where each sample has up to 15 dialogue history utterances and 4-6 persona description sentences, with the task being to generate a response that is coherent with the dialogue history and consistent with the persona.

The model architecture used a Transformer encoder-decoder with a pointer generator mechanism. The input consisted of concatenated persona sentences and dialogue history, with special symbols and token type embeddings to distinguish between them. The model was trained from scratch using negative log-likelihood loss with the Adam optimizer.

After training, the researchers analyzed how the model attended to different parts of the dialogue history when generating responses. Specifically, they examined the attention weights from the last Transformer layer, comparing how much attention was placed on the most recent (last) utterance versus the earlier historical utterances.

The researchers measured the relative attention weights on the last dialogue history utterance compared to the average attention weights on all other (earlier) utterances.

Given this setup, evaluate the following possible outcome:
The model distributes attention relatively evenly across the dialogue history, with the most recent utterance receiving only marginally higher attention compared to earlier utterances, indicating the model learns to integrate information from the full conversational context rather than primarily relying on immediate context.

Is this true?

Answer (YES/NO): NO